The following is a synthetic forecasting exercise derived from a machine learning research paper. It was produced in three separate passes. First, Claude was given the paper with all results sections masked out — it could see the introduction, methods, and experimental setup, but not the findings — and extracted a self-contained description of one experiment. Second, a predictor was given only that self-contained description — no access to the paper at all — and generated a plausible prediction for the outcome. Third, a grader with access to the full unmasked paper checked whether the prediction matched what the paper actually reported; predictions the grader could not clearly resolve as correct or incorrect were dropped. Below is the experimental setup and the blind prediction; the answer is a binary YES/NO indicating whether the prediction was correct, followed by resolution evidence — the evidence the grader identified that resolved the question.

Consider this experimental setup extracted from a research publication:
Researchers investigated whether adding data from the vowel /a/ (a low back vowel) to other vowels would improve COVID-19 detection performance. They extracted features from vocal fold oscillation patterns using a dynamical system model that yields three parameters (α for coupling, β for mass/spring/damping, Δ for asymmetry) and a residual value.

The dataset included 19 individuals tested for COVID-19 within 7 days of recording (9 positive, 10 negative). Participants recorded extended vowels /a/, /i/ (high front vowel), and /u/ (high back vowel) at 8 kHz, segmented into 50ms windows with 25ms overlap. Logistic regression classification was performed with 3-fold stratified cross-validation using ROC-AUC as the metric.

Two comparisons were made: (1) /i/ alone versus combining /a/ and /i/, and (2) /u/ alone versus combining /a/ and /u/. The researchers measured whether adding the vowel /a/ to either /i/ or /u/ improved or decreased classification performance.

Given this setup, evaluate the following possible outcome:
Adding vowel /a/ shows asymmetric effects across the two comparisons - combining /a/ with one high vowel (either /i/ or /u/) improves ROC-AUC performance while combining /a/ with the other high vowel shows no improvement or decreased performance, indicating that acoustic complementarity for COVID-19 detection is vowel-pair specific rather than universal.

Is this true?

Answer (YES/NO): NO